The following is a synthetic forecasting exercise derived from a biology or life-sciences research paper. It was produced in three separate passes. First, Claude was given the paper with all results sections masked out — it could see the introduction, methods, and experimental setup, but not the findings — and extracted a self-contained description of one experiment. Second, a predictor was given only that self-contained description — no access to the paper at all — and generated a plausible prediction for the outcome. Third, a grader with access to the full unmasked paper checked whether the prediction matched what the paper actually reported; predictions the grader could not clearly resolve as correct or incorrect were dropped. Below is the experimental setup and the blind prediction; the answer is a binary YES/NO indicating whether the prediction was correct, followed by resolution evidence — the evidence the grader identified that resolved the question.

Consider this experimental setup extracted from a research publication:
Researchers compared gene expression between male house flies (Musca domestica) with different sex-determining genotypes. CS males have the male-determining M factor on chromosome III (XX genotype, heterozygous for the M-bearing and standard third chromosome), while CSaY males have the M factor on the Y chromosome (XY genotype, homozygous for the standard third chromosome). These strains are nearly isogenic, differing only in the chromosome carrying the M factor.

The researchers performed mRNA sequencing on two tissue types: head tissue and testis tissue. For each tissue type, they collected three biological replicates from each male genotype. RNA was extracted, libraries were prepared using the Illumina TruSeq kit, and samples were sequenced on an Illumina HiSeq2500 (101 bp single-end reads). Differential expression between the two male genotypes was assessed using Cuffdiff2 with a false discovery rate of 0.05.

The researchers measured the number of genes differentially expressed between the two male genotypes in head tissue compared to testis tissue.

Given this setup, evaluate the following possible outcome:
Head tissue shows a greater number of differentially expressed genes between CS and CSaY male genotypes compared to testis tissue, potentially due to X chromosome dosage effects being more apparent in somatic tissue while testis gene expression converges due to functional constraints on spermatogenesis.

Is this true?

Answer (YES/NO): NO